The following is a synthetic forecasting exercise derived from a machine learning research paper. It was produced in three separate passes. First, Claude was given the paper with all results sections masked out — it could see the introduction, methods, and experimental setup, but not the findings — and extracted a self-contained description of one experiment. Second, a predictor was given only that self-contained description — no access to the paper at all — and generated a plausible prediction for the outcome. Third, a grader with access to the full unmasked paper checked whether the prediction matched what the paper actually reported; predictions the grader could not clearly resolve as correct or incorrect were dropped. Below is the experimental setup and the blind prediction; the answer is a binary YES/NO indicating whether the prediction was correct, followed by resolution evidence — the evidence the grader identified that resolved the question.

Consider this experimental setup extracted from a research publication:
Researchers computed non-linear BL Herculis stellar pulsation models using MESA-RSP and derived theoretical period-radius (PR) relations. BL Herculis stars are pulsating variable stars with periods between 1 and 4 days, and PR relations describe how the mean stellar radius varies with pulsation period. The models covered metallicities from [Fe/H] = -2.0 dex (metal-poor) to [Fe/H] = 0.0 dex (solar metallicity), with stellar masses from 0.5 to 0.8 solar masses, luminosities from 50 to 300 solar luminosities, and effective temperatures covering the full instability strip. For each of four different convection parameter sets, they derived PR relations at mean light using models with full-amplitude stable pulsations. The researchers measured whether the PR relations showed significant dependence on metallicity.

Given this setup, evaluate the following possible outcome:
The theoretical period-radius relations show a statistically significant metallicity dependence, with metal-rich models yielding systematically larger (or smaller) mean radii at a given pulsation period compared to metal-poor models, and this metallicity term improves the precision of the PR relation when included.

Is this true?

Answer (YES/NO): NO